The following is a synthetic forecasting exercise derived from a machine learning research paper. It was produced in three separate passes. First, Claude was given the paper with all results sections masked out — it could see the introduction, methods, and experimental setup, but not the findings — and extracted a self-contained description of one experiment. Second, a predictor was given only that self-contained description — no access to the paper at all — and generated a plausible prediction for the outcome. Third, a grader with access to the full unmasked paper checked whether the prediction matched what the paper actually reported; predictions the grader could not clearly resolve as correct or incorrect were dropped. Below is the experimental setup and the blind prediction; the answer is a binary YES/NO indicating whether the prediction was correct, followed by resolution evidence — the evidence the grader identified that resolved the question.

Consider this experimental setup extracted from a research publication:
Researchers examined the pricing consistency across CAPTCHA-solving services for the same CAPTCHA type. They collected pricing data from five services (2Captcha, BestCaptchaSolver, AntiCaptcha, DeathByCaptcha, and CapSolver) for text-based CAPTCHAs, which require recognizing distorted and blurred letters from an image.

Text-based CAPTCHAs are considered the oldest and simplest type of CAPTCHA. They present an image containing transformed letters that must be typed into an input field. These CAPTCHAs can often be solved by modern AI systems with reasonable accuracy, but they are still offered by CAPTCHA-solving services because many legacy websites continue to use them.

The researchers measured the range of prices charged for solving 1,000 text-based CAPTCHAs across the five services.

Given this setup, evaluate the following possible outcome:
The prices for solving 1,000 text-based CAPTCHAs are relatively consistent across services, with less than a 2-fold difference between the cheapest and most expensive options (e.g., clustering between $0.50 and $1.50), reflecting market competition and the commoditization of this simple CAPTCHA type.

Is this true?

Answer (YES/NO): NO